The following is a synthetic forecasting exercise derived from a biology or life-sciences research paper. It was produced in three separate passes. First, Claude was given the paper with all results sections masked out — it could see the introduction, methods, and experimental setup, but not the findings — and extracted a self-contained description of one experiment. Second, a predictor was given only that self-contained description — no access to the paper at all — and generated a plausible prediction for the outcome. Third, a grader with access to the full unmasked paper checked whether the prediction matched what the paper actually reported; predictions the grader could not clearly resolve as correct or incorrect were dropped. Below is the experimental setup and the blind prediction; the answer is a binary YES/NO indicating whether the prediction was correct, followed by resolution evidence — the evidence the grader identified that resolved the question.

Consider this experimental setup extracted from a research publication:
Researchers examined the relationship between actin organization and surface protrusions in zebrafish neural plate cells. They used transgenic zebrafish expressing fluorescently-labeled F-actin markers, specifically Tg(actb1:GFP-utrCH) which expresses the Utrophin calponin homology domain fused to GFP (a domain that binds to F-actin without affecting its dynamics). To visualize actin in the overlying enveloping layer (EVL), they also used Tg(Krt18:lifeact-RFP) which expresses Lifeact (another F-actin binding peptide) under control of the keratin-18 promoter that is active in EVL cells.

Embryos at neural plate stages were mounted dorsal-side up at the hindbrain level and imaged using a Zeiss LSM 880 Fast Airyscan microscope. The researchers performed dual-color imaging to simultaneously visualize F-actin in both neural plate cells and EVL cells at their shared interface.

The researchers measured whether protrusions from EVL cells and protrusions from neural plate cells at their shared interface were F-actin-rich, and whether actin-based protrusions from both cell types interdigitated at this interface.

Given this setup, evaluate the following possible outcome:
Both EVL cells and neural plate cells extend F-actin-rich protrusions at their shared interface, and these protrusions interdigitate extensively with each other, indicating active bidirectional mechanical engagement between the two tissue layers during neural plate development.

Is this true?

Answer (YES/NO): NO